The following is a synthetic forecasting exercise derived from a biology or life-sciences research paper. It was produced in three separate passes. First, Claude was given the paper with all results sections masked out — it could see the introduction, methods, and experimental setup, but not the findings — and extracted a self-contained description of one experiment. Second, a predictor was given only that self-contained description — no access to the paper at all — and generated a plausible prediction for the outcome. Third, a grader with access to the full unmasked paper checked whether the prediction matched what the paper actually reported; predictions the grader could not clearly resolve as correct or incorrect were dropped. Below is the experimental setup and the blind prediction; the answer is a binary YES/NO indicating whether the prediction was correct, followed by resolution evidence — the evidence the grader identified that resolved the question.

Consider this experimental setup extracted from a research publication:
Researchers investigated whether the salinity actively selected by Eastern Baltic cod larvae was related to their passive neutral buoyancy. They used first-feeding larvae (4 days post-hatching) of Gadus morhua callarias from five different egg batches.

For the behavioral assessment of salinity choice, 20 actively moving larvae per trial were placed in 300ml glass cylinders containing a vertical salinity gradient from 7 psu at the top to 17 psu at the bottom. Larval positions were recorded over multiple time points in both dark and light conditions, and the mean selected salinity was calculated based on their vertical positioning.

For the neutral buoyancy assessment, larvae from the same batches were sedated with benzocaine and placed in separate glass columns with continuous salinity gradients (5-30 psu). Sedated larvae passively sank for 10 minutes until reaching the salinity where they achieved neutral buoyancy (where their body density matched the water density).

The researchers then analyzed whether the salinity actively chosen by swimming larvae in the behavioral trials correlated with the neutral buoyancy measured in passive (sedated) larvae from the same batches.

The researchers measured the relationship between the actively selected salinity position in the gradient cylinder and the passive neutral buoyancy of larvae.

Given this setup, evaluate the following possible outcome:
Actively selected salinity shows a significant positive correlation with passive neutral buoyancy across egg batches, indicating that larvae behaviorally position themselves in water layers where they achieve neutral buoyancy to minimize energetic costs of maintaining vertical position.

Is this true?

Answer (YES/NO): YES